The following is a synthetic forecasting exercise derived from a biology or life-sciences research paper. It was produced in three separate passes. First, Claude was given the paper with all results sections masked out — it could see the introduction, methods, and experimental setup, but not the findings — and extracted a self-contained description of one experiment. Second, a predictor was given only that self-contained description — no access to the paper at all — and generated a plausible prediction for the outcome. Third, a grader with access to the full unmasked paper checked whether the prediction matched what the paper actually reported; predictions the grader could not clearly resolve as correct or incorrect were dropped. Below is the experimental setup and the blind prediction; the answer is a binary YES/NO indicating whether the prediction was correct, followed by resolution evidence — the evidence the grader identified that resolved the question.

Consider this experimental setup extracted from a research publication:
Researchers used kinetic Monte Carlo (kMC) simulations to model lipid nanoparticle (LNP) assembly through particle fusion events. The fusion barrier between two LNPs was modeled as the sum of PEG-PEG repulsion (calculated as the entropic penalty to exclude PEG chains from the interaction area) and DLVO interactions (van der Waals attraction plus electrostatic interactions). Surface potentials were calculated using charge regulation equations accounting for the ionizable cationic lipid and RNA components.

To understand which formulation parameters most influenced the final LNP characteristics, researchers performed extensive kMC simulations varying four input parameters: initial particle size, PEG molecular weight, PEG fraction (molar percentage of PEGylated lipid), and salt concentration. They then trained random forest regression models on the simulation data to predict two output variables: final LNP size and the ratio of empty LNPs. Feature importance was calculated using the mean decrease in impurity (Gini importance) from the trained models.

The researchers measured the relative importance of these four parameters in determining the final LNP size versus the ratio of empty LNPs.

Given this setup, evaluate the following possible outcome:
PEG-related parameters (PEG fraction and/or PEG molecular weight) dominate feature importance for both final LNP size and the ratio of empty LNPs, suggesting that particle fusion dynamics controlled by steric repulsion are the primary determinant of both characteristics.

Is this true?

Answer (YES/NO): NO